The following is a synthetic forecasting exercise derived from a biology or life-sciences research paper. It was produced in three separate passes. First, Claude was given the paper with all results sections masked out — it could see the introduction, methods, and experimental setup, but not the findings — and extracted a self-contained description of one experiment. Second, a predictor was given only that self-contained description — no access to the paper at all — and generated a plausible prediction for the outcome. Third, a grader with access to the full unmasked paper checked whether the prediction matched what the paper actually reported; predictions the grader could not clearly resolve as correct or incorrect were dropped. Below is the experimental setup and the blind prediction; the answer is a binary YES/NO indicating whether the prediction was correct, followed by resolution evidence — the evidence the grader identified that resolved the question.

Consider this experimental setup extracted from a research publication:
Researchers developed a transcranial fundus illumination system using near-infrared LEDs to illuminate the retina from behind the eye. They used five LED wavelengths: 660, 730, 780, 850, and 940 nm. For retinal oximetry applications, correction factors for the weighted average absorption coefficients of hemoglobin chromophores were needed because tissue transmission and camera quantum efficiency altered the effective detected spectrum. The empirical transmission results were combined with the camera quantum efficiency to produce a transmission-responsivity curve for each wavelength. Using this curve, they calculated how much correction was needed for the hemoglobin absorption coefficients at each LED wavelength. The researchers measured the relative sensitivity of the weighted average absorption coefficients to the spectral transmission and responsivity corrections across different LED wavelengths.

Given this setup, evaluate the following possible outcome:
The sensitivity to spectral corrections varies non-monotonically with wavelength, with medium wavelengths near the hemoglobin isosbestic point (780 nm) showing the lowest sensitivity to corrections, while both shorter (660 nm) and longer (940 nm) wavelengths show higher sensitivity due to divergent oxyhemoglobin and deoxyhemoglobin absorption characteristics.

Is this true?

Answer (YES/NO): YES